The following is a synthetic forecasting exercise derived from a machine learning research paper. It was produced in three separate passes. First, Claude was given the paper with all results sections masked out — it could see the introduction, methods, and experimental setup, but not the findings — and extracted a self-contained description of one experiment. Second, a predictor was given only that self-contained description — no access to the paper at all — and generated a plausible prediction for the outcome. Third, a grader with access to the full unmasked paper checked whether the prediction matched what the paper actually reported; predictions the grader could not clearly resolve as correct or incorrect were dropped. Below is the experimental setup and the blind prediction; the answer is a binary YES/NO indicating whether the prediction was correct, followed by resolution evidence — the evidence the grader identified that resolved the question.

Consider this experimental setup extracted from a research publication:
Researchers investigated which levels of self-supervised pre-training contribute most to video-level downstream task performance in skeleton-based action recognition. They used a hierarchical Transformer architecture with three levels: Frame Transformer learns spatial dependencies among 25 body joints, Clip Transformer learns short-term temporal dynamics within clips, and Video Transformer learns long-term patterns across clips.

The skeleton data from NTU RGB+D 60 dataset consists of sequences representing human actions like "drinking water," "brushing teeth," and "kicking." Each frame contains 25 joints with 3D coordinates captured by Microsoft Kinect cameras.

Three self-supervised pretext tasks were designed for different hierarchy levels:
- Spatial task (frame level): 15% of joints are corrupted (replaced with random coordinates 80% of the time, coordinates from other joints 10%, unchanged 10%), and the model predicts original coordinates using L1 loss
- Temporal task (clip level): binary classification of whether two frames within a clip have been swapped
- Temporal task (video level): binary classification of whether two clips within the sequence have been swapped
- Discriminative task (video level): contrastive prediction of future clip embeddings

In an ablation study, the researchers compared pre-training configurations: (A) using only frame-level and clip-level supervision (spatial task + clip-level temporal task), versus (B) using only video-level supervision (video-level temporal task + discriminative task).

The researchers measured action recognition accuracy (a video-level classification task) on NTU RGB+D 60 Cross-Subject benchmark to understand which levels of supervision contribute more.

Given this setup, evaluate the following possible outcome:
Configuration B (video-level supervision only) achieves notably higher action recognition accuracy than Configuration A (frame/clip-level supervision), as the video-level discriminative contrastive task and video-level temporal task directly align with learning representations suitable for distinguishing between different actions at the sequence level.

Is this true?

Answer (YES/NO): NO